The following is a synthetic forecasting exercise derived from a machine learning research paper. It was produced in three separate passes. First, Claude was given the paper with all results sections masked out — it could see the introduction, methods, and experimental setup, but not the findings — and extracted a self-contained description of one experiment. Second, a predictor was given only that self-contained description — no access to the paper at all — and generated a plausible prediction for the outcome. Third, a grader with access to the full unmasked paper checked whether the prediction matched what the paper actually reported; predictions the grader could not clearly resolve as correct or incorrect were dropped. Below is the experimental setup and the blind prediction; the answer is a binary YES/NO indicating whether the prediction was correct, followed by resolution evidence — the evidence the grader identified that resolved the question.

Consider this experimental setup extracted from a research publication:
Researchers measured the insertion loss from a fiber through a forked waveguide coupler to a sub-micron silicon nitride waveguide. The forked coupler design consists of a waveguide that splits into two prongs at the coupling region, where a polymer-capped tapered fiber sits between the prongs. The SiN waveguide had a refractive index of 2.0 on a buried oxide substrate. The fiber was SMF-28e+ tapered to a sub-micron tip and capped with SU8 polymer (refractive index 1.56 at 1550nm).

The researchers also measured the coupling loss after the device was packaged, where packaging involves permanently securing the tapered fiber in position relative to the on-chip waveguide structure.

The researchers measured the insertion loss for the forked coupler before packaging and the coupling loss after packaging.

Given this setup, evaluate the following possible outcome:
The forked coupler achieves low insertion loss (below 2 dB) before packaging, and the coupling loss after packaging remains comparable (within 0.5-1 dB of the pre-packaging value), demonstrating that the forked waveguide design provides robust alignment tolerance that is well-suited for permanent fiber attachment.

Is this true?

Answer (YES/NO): YES